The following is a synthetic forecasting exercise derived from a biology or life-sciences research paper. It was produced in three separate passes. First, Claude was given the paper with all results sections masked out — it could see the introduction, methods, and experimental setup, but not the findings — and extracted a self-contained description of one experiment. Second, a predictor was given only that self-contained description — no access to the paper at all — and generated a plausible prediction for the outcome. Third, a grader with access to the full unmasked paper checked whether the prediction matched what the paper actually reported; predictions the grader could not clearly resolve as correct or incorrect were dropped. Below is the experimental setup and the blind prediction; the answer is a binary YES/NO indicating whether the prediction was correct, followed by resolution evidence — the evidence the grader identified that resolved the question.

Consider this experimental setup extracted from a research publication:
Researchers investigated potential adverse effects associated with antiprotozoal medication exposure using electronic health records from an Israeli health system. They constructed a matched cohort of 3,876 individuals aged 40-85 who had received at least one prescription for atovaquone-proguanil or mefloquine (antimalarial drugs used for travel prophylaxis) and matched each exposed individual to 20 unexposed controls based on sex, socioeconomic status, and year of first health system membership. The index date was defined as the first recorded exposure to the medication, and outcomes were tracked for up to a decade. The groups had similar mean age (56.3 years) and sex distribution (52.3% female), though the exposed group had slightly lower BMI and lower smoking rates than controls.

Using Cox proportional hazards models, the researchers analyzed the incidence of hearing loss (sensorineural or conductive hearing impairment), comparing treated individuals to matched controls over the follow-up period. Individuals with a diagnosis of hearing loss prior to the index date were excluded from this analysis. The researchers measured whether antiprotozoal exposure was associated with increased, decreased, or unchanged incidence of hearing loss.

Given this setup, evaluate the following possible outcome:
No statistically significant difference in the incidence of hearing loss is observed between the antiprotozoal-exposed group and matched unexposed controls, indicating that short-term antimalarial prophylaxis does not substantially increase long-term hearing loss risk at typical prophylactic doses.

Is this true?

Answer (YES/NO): NO